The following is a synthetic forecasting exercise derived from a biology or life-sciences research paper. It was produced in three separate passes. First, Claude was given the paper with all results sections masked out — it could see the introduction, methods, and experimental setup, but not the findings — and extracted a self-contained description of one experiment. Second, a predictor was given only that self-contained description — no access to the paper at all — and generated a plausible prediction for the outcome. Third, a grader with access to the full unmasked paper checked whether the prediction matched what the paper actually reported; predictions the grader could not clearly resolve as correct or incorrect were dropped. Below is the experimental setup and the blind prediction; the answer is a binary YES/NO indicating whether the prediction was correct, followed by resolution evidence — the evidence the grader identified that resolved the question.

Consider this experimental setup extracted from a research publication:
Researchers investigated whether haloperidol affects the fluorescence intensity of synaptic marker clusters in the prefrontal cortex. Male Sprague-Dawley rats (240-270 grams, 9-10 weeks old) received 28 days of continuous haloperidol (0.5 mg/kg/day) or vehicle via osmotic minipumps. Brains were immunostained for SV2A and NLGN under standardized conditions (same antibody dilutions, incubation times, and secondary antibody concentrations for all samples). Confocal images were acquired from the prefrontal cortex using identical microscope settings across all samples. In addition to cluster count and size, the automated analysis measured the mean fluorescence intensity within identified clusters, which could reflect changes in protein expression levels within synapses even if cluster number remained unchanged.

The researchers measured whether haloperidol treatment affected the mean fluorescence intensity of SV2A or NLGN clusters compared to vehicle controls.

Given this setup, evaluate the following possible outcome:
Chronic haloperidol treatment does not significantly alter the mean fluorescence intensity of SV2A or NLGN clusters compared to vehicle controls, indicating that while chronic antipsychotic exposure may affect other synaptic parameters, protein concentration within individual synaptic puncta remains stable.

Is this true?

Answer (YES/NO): YES